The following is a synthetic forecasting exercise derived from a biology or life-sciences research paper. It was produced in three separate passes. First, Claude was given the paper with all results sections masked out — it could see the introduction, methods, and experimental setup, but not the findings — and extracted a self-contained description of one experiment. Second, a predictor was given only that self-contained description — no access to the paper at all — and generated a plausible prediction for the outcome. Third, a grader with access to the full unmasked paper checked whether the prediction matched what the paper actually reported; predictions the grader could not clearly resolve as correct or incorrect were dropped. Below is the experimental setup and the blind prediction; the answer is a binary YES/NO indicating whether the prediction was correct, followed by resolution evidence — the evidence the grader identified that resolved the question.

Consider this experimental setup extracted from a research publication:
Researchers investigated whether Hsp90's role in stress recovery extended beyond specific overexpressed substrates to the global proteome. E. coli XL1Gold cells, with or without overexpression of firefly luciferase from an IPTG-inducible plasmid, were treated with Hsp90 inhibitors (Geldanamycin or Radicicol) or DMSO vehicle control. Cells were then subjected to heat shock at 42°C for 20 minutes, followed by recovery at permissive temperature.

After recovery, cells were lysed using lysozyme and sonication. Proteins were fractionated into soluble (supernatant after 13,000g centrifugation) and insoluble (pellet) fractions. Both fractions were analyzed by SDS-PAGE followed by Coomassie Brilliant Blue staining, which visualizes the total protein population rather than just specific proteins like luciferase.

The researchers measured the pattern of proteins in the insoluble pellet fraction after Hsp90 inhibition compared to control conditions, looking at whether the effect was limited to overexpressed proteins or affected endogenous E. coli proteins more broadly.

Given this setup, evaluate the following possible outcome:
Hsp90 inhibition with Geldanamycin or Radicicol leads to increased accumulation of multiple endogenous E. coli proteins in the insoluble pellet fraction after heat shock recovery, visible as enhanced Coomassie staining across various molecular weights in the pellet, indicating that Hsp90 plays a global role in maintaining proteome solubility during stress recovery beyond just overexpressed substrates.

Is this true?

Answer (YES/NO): YES